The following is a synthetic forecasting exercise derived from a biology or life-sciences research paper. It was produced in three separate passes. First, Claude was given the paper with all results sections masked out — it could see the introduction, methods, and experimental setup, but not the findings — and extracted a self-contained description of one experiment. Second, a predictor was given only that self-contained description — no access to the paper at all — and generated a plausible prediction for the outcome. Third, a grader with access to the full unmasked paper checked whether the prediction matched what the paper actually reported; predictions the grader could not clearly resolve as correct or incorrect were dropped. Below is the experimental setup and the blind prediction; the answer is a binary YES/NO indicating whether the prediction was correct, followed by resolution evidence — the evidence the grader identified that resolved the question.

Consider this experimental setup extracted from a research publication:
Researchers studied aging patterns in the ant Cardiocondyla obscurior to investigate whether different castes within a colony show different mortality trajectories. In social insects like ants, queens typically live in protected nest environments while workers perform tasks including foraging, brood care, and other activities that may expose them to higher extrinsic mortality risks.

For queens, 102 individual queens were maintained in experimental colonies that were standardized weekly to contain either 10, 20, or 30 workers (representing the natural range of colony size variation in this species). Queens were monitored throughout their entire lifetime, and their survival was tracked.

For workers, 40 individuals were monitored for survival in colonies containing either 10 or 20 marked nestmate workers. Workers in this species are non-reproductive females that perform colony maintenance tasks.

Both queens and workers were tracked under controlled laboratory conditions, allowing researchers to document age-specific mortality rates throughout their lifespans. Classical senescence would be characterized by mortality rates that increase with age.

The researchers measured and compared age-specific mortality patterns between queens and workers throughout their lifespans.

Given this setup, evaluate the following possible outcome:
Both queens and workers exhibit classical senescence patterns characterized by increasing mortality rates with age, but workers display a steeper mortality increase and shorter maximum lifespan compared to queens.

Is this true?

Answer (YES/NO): NO